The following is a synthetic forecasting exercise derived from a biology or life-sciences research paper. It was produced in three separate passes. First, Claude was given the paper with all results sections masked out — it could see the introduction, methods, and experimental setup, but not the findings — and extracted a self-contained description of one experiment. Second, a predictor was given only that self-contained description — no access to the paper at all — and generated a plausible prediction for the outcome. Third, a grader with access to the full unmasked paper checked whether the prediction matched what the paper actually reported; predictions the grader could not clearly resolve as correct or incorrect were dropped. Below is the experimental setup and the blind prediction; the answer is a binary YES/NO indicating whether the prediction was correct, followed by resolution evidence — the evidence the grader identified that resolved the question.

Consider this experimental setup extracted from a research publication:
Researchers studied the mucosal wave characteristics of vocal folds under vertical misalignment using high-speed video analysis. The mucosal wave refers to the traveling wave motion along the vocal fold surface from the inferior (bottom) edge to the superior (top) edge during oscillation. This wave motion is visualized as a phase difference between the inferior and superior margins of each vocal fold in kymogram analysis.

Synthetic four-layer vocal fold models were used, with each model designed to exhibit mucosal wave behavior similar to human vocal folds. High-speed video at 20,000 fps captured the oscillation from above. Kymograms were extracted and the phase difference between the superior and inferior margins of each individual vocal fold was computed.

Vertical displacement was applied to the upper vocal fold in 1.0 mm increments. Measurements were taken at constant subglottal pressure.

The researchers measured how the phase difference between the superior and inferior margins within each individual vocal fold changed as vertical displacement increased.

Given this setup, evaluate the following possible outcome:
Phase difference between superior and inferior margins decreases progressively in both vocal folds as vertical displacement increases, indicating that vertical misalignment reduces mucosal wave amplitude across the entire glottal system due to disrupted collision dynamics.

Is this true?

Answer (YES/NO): NO